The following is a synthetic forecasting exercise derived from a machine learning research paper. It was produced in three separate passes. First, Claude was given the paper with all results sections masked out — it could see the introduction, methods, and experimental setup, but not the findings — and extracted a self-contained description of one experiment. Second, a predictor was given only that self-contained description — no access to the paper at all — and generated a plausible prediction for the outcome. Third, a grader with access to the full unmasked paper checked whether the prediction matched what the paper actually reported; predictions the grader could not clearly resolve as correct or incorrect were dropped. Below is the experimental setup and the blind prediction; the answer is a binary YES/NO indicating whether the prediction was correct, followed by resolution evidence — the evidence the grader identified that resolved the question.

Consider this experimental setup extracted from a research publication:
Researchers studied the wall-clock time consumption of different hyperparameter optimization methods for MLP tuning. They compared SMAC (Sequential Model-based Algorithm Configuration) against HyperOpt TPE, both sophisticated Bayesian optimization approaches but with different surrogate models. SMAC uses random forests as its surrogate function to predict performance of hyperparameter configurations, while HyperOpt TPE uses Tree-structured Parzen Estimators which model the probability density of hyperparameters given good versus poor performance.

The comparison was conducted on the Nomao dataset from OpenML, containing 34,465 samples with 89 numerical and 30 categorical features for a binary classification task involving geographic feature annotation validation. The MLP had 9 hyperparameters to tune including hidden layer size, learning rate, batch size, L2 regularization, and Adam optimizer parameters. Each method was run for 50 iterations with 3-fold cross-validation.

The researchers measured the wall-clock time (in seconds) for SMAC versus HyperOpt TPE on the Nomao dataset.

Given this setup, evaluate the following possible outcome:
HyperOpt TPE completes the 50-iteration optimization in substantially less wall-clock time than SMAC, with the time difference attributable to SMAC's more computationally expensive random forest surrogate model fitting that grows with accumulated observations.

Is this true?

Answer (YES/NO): YES